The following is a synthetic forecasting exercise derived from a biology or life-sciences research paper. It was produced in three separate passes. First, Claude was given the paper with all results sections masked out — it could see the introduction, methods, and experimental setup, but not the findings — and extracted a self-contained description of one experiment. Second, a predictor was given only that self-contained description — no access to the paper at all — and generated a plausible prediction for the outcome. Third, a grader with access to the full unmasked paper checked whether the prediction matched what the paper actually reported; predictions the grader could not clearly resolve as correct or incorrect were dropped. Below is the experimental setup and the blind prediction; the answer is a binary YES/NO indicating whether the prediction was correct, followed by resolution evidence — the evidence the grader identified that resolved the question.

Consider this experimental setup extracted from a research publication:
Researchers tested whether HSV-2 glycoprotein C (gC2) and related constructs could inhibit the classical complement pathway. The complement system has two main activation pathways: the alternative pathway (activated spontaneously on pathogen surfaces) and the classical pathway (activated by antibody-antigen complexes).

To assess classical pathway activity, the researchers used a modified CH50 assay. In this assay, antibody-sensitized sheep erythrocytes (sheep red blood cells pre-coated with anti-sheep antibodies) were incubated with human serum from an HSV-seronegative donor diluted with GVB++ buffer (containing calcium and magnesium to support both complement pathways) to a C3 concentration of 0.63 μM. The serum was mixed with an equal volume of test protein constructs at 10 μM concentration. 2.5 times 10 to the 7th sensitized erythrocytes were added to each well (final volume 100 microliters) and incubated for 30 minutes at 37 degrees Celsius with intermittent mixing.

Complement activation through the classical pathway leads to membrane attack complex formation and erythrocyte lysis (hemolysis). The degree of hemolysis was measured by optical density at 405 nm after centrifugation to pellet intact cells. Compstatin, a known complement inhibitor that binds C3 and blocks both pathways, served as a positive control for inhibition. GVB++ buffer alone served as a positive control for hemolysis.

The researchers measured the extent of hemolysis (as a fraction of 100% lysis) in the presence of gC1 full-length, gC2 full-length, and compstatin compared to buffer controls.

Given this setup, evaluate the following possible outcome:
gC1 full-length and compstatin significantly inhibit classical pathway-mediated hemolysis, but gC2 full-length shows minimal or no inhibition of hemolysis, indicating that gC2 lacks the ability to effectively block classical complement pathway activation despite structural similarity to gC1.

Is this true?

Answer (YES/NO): NO